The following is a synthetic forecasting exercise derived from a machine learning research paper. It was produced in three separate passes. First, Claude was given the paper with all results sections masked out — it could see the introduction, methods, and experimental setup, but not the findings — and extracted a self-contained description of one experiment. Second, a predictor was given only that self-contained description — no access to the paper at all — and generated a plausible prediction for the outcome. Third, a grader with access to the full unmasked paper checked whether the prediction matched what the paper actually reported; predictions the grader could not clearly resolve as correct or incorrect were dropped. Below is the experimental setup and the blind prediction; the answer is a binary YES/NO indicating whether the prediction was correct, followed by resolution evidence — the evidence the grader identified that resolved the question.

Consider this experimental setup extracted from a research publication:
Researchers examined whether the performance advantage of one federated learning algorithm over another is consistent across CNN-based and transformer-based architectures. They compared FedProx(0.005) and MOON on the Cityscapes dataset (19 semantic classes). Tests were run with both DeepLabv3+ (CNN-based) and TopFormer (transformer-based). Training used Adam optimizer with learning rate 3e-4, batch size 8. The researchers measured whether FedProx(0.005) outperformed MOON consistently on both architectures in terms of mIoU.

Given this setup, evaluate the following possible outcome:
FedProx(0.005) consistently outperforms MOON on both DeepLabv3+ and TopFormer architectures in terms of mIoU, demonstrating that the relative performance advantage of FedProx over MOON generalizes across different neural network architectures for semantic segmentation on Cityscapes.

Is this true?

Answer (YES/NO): YES